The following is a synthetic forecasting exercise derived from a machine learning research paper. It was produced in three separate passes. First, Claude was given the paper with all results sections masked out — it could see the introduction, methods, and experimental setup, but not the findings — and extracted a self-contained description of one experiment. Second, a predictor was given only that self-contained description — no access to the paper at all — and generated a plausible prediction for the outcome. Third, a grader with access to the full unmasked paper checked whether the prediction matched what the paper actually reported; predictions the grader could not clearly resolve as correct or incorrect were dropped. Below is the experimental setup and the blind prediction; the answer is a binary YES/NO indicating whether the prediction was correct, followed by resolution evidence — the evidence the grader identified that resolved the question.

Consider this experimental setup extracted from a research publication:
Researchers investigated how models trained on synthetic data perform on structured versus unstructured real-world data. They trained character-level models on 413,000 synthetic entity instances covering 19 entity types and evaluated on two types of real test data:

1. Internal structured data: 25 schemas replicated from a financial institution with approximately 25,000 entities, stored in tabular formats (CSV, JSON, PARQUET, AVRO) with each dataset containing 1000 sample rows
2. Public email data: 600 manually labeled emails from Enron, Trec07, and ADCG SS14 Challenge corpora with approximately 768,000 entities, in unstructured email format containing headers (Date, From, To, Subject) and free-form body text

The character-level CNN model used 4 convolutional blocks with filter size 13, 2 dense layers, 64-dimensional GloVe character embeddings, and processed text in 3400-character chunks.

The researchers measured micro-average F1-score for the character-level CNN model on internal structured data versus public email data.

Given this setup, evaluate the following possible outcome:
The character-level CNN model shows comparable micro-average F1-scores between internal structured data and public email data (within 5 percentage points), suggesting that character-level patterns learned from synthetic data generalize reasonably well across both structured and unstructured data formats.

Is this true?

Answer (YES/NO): NO